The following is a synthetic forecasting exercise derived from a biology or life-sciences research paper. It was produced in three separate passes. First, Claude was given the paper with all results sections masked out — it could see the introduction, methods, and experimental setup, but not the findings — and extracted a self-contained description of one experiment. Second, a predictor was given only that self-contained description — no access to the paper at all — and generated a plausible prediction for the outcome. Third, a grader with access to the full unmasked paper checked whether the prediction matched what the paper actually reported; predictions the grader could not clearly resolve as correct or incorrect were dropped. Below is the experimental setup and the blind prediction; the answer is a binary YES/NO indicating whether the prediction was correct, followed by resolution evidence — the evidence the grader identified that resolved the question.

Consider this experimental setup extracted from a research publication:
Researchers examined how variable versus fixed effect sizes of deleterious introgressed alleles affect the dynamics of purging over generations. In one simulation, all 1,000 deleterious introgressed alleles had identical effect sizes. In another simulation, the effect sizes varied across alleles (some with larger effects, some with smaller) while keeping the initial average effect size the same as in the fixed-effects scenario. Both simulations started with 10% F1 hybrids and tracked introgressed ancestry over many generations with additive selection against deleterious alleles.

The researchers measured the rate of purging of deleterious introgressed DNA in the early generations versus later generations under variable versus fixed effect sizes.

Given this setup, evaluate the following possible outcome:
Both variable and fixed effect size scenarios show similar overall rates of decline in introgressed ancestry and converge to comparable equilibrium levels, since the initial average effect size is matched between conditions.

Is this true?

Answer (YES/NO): NO